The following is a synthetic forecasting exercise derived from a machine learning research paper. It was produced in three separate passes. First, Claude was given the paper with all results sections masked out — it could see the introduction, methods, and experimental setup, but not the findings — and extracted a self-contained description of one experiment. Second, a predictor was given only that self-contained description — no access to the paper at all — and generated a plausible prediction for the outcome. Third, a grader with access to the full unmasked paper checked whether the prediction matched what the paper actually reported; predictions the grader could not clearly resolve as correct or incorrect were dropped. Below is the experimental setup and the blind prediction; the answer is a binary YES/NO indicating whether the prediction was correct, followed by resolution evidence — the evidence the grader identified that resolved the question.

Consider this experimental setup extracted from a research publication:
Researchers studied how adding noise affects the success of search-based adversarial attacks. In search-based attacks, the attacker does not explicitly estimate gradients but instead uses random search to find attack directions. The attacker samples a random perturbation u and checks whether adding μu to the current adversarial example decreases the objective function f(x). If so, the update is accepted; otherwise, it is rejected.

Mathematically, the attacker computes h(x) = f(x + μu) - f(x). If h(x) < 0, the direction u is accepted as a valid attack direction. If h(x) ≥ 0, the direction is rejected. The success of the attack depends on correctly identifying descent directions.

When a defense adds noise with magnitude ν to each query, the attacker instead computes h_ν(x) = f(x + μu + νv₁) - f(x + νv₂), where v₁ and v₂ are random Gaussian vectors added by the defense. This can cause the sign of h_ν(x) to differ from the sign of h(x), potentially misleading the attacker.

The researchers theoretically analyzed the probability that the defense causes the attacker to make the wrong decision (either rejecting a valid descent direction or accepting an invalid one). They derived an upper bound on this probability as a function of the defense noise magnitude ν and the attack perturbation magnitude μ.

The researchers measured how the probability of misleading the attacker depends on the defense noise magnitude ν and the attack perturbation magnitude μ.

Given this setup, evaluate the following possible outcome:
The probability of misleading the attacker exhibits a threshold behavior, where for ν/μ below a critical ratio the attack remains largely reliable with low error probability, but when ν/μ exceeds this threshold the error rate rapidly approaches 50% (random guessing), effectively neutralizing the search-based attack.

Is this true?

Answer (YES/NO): NO